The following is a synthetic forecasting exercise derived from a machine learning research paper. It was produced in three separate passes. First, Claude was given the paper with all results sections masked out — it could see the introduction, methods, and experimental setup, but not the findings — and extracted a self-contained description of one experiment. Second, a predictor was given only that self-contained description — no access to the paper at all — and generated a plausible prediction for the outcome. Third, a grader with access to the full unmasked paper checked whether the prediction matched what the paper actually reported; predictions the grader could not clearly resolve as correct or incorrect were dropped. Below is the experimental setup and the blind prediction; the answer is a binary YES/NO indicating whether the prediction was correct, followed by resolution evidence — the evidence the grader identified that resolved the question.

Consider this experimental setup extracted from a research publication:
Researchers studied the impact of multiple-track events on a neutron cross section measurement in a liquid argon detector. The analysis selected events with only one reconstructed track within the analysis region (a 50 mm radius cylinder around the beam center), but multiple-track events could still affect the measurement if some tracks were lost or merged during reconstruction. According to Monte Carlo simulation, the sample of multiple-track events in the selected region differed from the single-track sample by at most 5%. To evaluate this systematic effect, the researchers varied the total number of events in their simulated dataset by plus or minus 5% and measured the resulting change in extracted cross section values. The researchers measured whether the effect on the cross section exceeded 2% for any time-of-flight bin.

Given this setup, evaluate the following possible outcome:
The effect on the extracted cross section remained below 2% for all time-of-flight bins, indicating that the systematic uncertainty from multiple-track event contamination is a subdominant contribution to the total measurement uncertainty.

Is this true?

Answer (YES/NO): YES